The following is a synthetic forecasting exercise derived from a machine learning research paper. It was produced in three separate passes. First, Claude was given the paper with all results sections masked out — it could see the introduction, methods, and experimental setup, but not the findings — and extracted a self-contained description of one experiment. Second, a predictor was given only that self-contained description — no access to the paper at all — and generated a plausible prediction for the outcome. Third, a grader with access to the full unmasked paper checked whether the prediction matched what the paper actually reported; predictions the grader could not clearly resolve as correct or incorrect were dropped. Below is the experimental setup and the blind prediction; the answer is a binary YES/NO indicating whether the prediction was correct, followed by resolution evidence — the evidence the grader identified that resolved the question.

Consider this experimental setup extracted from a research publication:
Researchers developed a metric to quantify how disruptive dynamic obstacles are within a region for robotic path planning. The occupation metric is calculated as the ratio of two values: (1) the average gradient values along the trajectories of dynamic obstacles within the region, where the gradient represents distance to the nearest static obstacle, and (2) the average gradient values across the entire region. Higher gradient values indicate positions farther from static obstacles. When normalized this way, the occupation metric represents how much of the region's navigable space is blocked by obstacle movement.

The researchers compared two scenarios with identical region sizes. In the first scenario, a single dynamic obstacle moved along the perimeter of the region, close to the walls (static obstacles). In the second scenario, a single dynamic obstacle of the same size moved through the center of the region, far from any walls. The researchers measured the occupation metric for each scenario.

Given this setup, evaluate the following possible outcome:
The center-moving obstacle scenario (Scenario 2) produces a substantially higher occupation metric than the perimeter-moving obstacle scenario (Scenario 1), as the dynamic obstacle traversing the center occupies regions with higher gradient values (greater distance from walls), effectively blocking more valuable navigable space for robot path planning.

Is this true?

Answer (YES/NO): YES